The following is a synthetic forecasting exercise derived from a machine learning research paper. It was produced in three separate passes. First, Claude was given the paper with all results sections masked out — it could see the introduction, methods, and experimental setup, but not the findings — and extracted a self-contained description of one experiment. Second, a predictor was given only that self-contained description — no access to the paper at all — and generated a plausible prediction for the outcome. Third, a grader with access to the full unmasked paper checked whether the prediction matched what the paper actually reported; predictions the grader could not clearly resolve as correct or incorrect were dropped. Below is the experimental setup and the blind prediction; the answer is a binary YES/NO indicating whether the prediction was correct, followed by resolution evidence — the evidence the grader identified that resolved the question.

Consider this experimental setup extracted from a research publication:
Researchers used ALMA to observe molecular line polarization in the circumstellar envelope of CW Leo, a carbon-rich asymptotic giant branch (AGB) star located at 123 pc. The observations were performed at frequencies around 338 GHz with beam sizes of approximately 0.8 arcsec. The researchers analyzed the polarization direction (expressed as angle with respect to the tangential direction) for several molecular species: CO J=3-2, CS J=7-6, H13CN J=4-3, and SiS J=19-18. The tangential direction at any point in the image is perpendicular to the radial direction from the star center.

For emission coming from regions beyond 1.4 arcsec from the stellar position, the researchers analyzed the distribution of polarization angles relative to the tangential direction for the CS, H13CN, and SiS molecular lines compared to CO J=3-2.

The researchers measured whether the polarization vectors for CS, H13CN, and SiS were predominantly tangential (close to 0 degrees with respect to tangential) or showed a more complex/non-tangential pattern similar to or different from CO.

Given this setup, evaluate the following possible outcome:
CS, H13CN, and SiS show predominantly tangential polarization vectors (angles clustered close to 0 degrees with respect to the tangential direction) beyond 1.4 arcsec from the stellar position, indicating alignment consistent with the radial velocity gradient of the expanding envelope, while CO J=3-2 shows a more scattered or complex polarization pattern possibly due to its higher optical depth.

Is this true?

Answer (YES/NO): NO